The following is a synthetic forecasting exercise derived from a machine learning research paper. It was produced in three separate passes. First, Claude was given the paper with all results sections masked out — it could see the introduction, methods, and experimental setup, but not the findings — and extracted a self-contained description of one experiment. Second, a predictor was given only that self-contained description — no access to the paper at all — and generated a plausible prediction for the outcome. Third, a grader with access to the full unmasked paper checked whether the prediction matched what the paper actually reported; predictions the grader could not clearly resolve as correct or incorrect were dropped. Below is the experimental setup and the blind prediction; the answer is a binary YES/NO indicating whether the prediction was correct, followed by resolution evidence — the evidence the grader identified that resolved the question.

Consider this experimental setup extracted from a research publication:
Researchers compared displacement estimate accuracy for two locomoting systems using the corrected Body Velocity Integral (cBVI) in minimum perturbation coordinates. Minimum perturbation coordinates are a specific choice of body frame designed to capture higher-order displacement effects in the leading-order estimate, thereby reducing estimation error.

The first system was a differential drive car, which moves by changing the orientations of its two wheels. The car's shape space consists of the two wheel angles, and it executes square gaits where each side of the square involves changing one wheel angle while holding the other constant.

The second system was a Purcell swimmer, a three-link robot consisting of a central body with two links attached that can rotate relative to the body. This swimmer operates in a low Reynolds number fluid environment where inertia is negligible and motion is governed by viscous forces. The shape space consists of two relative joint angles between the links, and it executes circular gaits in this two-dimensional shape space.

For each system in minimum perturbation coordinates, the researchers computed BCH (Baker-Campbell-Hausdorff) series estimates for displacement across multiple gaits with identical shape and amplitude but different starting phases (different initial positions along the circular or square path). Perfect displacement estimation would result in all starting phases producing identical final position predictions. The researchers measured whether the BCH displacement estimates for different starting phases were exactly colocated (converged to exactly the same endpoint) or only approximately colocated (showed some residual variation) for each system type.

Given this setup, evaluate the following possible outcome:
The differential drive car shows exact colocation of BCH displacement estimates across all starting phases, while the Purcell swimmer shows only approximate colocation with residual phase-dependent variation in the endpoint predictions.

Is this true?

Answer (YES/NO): YES